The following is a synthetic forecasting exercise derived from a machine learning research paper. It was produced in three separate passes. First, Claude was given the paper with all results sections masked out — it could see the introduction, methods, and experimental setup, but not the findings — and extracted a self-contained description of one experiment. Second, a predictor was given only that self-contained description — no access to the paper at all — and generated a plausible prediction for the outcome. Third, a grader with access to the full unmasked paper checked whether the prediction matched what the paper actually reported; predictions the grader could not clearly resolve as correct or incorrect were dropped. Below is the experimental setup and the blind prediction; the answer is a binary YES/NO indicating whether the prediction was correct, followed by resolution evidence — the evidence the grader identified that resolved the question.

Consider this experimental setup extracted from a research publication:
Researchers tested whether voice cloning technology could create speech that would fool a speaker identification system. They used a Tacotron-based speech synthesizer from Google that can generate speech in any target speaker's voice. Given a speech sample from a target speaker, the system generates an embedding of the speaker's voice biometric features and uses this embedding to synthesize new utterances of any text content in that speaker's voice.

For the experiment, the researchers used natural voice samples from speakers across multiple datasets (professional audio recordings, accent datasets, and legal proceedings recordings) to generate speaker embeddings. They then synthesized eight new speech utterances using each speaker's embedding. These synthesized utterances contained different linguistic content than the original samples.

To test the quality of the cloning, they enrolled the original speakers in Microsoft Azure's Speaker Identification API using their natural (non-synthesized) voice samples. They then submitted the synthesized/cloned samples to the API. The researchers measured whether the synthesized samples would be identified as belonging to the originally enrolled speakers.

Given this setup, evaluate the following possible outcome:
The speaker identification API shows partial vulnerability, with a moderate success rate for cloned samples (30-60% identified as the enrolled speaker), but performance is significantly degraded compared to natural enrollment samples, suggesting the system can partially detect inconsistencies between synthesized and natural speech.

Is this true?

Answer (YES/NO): NO